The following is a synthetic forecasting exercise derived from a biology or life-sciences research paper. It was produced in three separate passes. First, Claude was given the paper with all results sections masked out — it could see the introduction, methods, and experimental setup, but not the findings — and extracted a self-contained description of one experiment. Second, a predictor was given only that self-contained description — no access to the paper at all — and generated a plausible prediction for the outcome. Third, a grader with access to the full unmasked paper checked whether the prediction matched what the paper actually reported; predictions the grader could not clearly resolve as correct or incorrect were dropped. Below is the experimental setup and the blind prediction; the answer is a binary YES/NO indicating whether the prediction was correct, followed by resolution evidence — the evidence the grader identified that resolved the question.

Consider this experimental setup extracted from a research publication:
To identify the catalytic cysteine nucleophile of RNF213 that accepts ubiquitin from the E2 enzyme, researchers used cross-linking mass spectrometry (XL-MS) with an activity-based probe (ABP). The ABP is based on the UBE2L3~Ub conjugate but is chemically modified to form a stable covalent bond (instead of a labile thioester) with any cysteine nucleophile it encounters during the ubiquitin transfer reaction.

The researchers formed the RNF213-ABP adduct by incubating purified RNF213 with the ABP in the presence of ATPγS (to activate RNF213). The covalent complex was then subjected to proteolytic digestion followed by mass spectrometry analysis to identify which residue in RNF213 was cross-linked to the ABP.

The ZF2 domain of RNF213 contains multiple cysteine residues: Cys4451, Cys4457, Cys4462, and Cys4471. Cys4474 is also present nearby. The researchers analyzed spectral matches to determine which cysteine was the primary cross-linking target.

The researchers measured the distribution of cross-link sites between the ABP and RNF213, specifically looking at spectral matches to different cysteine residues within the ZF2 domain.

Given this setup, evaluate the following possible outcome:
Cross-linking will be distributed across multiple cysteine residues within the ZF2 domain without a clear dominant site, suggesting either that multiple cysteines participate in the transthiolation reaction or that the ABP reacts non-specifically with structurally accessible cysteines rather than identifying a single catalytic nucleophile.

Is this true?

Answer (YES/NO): NO